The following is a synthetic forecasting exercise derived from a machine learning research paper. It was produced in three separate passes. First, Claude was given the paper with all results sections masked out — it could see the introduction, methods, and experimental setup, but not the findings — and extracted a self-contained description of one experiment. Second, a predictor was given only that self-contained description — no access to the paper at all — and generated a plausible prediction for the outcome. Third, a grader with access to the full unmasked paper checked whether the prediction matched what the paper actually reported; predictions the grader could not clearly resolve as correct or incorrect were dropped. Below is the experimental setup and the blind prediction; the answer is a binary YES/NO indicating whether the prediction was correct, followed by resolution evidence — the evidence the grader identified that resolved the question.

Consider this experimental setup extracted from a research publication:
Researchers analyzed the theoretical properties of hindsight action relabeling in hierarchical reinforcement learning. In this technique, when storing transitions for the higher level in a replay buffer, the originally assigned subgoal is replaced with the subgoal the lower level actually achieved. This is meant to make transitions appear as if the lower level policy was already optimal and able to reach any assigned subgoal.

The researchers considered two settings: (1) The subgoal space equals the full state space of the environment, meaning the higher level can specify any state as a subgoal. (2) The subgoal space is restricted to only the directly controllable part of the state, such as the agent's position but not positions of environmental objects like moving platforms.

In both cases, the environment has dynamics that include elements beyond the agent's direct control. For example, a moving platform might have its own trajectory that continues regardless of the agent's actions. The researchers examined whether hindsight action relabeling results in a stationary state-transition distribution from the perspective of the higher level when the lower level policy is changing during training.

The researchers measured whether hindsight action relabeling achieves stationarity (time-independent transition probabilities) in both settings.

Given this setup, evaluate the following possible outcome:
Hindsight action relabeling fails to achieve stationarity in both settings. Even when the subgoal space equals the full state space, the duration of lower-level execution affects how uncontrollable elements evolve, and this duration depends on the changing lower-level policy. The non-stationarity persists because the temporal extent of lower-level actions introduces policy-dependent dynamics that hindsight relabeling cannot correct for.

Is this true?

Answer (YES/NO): NO